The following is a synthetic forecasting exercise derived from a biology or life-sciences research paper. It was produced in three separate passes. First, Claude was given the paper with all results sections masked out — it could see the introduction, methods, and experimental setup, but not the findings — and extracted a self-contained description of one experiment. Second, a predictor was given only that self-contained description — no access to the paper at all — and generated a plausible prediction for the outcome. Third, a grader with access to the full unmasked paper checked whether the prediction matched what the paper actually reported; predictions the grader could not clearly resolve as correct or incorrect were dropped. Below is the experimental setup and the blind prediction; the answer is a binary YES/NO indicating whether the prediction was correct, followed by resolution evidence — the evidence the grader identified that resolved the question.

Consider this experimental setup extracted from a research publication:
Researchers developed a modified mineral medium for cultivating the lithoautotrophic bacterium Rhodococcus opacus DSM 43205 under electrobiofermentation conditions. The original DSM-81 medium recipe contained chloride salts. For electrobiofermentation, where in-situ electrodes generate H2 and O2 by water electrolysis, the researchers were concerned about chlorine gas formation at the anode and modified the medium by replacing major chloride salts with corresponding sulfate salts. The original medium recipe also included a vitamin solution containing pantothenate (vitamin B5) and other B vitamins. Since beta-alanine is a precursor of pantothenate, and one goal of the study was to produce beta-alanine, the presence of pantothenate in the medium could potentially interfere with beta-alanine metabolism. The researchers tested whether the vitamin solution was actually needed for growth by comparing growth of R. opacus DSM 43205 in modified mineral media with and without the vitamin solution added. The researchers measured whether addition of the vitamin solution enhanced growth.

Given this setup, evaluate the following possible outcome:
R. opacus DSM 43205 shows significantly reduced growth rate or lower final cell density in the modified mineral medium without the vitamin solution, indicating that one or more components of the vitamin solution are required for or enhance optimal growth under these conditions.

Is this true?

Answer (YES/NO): NO